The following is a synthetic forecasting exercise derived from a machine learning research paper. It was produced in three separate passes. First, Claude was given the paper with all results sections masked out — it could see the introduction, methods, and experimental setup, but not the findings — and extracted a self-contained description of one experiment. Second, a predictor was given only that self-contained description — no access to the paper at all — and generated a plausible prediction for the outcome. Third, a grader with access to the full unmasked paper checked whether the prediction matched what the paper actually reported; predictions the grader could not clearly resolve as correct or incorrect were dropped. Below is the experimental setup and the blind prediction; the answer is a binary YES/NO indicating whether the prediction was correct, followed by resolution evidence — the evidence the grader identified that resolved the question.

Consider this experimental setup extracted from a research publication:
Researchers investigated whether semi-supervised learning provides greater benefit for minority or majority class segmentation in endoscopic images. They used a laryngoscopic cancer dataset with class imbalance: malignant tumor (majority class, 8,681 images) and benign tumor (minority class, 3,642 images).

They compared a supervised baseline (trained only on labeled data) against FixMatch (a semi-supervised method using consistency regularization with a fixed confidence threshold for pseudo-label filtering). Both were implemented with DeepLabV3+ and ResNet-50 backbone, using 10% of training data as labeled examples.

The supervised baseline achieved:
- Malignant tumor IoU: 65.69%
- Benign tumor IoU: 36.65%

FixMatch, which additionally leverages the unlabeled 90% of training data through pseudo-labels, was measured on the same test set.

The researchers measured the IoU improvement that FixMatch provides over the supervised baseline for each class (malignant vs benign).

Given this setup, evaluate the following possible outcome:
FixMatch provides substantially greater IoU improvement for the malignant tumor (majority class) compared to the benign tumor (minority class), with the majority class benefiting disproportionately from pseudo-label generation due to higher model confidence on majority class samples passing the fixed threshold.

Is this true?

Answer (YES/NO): NO